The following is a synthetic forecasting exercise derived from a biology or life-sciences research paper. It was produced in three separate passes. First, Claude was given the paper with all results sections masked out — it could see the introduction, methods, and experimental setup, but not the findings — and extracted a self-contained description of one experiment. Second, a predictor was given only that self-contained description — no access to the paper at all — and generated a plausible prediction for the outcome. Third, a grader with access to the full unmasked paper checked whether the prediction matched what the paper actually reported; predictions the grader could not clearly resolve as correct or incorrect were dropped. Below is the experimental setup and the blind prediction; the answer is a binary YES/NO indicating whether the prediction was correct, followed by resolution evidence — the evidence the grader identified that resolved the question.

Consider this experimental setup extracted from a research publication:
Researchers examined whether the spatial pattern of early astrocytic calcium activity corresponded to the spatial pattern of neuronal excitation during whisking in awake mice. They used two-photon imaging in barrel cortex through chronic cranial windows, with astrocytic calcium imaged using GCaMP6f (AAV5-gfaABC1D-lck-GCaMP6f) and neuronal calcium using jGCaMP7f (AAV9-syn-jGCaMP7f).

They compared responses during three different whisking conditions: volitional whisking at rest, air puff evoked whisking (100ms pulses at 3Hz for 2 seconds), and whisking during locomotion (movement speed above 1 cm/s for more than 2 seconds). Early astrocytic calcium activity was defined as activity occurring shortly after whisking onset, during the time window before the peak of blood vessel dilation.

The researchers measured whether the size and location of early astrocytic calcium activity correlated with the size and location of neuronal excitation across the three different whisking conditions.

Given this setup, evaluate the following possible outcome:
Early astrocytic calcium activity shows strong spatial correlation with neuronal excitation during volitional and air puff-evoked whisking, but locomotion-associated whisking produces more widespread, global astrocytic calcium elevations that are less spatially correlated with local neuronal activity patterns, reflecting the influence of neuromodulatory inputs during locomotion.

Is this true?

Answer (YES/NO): NO